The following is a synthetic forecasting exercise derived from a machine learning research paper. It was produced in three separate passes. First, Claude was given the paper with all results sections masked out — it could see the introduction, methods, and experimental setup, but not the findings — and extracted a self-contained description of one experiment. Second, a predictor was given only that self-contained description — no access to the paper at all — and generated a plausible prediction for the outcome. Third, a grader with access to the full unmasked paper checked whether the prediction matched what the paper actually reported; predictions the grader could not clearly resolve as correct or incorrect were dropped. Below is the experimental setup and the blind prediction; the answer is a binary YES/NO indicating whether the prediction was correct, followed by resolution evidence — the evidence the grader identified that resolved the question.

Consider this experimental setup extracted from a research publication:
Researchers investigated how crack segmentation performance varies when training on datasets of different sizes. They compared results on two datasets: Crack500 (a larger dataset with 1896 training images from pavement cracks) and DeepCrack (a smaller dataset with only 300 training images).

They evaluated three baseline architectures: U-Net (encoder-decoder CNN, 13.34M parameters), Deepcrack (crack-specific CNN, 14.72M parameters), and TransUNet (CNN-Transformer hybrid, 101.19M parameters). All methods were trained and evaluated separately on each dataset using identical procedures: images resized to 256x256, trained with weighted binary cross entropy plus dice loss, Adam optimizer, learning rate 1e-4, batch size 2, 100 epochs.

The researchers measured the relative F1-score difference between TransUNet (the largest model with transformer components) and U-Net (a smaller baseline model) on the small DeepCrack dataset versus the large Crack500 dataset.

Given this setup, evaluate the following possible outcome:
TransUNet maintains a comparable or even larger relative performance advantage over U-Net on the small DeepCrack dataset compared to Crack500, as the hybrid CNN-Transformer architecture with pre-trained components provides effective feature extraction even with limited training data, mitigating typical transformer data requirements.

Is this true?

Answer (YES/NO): YES